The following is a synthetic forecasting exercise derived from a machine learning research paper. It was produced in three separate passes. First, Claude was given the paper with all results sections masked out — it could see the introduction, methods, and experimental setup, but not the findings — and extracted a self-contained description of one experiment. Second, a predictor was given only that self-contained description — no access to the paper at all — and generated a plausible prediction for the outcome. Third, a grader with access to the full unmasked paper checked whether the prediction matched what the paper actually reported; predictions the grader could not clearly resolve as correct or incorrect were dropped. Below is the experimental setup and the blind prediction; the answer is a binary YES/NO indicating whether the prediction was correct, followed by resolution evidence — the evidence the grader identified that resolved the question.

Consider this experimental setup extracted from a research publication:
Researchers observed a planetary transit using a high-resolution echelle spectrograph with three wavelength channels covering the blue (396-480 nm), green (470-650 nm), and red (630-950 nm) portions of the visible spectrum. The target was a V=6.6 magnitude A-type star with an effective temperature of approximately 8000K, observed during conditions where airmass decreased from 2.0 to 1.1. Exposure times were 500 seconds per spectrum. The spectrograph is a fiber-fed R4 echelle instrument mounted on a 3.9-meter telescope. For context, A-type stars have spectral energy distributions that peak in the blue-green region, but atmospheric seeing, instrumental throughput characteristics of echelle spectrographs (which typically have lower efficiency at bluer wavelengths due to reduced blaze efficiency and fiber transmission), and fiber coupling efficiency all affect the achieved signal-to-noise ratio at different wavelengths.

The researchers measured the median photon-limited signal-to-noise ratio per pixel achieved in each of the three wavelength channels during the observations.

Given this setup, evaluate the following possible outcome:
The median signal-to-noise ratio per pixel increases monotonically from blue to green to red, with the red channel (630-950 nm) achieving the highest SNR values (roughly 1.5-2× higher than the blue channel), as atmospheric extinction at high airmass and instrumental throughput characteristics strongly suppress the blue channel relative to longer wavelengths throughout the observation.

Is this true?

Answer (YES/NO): NO